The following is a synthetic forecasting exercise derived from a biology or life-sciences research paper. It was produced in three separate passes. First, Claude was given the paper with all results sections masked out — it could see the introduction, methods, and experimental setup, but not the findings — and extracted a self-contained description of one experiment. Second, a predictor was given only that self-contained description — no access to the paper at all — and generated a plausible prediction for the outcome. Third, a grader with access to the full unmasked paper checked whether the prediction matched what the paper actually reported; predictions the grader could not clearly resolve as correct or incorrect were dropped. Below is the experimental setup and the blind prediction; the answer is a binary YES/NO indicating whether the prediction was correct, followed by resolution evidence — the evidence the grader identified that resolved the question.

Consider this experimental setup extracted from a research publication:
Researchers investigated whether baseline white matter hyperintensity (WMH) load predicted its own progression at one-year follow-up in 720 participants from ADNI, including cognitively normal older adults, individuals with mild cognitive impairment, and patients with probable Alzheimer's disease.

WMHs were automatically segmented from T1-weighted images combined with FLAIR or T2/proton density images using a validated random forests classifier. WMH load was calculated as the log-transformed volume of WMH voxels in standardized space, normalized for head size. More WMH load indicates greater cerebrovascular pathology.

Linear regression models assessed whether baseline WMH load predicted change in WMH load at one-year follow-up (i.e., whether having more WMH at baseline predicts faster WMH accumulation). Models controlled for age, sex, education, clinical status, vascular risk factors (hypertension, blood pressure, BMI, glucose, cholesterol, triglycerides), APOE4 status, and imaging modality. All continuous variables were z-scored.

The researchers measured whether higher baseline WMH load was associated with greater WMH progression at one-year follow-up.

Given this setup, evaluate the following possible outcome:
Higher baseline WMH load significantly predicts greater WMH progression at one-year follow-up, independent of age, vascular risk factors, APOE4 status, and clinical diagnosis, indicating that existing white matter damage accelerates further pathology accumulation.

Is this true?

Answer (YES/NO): YES